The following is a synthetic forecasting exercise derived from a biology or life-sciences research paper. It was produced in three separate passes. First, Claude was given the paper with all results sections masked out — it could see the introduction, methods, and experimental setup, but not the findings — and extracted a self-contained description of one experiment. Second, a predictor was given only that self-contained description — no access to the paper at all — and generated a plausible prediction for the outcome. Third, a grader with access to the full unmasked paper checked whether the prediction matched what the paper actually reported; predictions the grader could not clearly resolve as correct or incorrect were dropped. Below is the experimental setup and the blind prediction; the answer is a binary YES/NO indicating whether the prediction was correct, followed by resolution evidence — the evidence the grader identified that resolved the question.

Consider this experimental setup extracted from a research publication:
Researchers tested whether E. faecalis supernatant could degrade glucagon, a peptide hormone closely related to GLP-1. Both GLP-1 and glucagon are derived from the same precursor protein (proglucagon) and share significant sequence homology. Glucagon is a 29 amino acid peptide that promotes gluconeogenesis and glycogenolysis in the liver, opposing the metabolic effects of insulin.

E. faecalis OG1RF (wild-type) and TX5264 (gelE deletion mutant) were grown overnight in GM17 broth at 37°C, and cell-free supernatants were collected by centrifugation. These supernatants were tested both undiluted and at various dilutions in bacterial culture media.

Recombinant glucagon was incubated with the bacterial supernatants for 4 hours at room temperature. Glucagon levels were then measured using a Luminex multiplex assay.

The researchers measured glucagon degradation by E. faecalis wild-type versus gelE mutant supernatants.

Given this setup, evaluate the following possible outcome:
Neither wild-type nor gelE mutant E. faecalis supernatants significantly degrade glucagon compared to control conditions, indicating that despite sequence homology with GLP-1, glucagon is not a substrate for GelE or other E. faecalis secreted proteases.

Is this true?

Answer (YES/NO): NO